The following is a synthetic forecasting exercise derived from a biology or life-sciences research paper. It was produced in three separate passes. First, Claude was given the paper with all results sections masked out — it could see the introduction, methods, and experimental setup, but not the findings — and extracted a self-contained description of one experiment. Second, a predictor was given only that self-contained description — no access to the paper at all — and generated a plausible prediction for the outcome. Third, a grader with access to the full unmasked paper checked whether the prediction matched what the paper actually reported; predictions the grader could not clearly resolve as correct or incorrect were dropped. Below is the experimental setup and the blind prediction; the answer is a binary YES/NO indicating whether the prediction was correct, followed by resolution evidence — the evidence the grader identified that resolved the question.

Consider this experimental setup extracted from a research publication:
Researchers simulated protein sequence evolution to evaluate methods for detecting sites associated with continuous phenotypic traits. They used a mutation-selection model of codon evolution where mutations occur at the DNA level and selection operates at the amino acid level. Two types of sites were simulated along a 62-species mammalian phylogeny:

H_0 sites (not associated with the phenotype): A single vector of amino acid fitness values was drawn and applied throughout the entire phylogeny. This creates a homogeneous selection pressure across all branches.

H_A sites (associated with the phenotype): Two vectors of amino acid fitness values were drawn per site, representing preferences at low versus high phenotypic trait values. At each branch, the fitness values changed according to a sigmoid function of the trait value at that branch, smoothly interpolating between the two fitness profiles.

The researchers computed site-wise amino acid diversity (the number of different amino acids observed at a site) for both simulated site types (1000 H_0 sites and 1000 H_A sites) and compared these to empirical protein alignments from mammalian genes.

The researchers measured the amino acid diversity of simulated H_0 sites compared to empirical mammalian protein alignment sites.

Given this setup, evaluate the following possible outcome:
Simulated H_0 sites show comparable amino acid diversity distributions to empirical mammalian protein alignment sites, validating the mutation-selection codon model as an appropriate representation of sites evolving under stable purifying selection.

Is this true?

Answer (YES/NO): YES